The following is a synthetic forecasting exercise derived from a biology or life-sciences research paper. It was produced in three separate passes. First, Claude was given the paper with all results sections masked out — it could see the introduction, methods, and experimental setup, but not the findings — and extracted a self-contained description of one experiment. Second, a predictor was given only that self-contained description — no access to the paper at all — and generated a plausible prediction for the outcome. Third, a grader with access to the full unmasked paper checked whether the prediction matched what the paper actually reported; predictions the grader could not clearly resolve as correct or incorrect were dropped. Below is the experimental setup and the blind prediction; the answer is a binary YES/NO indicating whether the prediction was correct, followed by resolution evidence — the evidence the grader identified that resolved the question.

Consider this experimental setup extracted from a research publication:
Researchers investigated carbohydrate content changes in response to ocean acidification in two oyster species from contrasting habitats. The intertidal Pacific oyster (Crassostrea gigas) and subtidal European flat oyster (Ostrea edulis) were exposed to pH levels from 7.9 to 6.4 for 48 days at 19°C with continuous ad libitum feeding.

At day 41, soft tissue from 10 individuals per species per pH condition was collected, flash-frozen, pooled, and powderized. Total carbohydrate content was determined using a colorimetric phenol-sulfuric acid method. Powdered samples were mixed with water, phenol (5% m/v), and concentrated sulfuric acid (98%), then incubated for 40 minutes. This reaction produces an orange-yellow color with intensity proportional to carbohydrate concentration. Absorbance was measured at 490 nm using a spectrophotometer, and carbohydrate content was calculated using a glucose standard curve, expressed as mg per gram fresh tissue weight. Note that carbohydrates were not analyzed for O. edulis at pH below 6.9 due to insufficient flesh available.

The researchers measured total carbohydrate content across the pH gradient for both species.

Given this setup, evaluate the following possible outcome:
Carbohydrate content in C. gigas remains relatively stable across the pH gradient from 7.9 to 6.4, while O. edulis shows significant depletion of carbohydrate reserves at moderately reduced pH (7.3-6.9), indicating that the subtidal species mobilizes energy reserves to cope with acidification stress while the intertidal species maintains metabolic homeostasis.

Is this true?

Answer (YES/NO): NO